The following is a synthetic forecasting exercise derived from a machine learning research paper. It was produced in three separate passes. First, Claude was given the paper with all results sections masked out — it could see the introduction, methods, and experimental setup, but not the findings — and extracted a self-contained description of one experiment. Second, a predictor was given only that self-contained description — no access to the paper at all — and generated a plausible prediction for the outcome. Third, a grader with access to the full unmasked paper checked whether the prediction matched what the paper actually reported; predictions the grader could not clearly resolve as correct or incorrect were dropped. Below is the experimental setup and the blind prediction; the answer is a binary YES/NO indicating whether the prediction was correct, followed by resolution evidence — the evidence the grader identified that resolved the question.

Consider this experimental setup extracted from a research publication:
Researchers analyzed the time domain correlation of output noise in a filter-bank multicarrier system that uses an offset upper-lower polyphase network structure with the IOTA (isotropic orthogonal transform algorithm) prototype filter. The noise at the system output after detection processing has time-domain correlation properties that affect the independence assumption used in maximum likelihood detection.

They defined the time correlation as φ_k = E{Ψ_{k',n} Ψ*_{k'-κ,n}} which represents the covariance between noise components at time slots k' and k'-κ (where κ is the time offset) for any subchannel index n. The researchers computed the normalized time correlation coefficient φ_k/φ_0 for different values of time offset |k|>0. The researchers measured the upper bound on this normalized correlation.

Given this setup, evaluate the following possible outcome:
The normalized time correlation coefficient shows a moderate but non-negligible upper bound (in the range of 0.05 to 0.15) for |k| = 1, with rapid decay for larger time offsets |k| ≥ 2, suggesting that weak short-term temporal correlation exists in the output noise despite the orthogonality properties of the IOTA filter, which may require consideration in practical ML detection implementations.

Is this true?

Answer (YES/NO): NO